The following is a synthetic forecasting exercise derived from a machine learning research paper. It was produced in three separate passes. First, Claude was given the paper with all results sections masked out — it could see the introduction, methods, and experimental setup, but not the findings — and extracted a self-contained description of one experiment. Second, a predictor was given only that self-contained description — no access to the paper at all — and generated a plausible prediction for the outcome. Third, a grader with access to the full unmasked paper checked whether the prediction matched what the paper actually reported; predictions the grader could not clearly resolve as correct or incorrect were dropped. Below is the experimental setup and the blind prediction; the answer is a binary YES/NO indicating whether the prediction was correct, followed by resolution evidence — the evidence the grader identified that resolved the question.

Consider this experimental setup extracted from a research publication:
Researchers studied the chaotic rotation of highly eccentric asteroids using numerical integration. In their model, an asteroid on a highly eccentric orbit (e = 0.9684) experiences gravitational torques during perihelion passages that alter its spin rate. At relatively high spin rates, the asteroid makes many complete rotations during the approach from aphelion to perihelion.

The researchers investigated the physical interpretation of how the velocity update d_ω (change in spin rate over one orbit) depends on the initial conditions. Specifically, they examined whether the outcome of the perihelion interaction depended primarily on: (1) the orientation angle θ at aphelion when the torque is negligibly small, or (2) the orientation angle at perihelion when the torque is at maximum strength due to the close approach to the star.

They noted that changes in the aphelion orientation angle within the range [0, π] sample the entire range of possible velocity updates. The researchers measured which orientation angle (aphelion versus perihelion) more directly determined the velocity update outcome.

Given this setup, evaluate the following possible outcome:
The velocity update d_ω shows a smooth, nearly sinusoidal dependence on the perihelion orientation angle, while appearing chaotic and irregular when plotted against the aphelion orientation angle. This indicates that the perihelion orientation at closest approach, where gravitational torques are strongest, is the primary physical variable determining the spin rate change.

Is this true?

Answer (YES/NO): NO